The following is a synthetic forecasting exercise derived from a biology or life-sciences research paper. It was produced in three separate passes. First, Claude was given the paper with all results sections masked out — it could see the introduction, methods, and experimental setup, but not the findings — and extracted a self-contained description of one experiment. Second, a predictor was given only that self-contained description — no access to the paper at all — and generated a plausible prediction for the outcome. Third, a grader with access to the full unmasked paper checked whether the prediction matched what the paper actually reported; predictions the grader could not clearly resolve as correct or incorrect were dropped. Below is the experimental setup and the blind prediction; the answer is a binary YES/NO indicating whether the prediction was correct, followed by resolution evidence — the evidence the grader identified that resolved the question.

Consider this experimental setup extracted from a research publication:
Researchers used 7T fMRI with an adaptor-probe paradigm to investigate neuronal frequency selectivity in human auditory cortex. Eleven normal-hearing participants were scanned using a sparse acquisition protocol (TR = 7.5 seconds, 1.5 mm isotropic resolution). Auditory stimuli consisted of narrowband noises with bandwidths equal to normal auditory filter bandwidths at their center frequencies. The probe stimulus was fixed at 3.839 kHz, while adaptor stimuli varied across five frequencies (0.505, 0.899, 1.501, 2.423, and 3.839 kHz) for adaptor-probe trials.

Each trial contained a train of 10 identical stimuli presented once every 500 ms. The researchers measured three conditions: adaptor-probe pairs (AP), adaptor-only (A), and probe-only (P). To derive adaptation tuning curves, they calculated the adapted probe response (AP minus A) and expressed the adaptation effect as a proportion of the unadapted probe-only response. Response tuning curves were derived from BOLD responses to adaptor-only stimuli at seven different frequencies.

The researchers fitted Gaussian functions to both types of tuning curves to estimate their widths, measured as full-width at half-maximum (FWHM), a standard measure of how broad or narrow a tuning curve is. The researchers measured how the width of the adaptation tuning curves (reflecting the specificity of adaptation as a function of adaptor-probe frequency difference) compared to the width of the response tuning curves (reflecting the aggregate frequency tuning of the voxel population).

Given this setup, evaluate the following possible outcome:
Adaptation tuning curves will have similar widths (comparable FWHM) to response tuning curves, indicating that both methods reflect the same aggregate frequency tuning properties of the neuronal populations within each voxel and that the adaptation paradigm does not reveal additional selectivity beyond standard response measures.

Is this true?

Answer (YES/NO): NO